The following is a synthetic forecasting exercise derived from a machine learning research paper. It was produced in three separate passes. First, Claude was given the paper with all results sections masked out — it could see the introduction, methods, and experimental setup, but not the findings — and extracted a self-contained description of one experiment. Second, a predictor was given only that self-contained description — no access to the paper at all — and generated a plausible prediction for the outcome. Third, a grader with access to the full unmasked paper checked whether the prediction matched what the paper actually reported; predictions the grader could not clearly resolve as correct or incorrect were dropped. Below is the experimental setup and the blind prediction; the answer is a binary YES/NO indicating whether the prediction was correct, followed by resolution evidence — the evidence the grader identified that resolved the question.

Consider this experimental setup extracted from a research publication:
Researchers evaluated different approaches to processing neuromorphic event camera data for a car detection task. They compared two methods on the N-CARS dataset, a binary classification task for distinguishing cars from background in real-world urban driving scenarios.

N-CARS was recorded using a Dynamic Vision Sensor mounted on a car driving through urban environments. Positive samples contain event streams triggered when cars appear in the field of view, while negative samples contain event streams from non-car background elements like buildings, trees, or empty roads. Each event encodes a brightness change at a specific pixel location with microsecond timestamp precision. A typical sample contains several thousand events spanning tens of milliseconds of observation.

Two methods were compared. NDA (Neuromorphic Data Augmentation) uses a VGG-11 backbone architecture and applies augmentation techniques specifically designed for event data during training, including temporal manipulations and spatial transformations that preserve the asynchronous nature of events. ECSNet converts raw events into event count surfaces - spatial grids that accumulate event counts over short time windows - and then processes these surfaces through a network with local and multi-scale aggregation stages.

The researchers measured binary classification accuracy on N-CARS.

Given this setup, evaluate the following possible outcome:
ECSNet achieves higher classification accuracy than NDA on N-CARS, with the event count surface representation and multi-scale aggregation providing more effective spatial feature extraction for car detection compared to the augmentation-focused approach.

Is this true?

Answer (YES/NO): YES